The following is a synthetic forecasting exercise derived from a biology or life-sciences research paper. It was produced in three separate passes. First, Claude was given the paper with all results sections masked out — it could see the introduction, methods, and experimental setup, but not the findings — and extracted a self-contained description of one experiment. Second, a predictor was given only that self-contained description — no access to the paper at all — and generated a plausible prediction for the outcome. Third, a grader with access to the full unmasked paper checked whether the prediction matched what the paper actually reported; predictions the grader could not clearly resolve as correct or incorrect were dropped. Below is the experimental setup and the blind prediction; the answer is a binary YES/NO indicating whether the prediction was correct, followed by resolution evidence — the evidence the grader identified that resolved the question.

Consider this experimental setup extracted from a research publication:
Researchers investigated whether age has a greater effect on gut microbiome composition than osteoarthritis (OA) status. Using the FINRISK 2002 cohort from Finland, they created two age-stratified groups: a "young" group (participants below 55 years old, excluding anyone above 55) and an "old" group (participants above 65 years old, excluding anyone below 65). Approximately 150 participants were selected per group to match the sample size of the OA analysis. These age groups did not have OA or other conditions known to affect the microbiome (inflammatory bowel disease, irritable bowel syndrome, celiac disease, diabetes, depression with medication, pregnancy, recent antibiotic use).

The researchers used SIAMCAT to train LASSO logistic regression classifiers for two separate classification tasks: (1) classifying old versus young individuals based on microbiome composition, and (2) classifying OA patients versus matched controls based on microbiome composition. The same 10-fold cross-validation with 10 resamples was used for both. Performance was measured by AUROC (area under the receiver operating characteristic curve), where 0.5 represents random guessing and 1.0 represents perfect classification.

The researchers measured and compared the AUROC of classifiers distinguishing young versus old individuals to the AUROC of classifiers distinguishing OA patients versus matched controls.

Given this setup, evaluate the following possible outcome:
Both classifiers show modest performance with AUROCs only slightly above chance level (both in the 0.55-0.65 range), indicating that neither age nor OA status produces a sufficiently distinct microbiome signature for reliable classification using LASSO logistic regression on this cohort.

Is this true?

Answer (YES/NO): NO